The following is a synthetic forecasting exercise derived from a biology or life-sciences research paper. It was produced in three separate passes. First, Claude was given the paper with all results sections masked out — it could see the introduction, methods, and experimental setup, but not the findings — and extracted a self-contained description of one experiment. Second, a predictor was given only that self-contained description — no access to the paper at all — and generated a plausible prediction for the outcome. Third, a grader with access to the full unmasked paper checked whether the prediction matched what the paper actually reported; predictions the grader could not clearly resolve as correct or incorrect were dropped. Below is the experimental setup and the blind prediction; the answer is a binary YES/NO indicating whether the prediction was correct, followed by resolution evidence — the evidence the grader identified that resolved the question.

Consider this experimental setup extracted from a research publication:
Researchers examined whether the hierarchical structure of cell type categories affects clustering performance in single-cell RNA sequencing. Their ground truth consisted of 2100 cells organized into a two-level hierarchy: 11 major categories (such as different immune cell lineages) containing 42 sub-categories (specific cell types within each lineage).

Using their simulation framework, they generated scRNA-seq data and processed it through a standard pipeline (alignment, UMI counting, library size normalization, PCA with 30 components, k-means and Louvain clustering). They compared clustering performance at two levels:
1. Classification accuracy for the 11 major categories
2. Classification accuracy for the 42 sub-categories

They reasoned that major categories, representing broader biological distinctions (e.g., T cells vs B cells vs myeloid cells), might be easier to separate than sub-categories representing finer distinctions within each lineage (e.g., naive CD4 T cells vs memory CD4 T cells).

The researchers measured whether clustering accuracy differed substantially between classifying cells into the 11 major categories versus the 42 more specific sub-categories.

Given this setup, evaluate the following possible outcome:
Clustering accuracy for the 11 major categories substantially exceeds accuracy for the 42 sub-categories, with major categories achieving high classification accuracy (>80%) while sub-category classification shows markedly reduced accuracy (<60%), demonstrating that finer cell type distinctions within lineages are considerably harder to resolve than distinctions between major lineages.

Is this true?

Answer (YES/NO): YES